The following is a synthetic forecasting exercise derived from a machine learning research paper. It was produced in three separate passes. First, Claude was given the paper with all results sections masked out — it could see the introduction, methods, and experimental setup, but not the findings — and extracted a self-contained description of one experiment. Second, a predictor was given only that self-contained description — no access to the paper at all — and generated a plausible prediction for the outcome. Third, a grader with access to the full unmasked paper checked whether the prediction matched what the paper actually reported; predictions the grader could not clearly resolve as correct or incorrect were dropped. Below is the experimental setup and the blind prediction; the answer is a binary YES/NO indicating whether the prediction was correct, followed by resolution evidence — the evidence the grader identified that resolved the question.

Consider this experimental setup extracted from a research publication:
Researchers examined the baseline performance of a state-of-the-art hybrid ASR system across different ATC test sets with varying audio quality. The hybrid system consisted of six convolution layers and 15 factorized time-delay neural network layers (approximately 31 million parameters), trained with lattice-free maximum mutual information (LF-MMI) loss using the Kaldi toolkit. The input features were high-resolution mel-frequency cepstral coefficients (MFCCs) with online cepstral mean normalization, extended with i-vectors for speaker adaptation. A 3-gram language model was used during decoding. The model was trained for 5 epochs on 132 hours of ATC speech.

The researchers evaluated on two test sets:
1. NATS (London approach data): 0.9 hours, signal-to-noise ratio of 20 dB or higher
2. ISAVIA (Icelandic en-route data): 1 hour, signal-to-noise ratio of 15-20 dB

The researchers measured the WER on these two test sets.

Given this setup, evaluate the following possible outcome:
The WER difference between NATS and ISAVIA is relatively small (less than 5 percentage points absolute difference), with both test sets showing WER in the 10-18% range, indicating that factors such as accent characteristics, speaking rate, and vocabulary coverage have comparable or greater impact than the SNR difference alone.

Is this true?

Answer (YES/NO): NO